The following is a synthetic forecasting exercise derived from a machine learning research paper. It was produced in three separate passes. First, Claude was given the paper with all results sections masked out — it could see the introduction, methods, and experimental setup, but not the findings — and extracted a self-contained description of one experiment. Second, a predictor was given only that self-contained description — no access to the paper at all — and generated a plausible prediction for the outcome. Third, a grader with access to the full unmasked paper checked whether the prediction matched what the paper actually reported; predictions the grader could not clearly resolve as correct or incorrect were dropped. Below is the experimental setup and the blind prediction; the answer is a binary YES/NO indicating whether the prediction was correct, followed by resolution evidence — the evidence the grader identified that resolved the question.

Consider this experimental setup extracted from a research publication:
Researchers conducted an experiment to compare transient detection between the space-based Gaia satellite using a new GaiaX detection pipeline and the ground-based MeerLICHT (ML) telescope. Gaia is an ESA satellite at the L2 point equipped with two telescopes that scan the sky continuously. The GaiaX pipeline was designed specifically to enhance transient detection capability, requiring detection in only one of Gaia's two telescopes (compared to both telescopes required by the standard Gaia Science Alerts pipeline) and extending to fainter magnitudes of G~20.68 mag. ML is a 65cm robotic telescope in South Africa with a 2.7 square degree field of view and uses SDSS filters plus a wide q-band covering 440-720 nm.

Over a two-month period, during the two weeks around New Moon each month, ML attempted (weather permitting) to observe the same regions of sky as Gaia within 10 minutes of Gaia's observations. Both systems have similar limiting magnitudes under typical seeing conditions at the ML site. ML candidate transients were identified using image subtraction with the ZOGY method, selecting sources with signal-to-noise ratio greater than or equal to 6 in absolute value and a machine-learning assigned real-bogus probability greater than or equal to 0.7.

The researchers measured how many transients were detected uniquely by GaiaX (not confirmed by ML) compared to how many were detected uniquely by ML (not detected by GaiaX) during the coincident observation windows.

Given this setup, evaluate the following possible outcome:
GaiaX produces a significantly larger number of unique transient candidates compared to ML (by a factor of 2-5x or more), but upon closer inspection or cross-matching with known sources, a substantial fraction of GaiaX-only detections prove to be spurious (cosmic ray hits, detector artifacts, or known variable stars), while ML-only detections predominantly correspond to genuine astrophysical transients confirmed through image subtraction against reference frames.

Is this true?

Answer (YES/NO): NO